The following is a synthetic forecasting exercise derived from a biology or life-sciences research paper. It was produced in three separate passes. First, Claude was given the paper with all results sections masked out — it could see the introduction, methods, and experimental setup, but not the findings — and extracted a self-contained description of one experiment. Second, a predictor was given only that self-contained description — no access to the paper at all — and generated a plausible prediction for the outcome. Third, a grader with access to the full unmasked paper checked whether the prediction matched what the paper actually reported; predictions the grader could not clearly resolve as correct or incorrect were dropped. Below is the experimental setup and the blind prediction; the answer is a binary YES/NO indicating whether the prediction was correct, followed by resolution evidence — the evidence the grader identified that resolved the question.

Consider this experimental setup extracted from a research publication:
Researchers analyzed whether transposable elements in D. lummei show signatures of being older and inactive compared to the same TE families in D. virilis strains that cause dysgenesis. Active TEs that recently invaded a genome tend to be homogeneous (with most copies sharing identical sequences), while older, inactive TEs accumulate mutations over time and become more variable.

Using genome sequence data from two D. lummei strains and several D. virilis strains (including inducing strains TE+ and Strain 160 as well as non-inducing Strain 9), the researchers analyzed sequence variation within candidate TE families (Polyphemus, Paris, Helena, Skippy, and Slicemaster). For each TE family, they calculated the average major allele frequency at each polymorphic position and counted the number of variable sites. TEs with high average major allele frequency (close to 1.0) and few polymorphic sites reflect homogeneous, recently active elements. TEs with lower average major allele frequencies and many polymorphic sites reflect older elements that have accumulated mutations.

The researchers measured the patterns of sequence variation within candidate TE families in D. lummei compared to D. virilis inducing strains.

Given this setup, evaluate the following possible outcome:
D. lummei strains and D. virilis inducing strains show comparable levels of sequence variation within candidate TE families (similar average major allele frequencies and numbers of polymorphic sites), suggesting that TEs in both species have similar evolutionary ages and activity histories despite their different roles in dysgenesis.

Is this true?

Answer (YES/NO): NO